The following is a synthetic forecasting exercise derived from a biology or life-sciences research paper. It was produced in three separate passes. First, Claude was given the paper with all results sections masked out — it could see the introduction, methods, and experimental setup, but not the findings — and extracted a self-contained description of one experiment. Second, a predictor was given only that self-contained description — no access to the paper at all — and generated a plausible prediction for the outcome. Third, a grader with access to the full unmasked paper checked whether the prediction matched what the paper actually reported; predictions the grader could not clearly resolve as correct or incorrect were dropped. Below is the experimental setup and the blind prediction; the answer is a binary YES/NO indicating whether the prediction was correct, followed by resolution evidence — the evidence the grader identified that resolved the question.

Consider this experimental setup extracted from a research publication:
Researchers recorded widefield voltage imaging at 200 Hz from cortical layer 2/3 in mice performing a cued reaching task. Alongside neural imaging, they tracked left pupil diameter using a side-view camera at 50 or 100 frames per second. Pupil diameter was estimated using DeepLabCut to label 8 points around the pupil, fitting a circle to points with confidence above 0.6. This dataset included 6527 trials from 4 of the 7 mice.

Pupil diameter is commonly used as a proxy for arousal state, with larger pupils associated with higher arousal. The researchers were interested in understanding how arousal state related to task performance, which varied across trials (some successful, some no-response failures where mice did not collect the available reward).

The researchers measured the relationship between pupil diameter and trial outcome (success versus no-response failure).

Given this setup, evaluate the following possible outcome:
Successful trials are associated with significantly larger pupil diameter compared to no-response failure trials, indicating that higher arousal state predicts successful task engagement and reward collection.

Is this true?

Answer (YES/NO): NO